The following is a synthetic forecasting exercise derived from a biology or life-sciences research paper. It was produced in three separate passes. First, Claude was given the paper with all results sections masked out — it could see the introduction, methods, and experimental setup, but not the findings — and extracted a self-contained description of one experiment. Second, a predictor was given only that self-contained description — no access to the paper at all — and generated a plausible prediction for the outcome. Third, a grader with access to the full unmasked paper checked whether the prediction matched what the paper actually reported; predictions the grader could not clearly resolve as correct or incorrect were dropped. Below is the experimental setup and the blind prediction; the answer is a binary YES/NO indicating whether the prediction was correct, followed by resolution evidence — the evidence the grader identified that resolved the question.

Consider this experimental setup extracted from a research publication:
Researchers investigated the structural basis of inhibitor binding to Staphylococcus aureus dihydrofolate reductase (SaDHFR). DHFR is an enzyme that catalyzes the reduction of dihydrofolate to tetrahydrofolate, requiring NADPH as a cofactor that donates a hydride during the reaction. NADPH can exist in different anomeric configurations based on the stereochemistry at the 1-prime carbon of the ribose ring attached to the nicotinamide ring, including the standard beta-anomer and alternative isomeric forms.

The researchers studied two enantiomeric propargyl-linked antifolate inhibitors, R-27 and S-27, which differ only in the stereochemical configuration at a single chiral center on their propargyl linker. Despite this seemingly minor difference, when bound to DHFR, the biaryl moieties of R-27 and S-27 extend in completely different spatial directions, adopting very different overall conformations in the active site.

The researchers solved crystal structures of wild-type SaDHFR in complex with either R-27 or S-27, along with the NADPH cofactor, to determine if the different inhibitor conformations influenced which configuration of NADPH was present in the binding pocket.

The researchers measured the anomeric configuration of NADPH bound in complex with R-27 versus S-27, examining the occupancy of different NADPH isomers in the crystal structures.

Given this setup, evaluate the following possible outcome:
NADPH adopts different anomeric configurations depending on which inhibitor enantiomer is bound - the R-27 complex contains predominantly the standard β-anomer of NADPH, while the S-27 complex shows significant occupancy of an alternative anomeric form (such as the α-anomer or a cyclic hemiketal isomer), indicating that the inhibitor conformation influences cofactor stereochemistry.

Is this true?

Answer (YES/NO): NO